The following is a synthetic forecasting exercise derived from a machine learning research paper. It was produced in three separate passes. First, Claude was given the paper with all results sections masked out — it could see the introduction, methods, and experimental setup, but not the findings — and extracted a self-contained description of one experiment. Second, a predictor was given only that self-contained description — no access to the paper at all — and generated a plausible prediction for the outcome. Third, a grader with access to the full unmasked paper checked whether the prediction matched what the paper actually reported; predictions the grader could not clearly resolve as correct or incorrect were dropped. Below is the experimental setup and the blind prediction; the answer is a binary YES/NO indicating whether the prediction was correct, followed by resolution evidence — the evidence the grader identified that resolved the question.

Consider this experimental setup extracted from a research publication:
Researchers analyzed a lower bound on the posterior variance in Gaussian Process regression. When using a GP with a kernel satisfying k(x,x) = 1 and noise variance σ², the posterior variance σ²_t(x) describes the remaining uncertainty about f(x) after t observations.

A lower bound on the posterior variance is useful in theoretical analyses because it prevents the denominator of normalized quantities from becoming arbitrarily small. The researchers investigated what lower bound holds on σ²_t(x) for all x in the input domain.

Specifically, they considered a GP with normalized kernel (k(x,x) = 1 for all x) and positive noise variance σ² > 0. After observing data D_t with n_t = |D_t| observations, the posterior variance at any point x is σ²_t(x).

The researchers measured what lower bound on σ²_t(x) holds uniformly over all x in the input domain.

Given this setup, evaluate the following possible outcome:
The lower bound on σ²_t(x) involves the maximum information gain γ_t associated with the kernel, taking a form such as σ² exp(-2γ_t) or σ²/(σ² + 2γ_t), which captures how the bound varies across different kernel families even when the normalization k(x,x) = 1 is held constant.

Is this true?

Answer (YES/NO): NO